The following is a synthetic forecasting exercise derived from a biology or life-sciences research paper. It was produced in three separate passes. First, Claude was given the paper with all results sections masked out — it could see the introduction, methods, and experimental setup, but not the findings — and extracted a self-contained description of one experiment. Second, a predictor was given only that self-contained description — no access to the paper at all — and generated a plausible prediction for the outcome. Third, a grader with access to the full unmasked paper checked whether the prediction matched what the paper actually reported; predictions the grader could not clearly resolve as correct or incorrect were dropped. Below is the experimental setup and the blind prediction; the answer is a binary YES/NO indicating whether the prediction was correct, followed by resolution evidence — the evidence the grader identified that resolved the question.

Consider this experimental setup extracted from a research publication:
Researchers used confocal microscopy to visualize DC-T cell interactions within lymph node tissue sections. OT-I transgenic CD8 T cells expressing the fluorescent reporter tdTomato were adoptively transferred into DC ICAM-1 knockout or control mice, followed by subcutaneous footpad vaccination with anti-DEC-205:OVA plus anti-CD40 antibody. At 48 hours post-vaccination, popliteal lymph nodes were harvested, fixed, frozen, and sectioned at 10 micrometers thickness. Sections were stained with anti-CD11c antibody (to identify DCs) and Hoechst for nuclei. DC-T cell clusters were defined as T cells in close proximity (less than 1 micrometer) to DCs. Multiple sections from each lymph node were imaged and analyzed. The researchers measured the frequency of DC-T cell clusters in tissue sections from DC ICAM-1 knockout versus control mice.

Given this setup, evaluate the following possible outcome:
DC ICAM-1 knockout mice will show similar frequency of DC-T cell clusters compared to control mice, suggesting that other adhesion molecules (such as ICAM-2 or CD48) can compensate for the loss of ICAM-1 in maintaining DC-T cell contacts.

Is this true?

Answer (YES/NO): YES